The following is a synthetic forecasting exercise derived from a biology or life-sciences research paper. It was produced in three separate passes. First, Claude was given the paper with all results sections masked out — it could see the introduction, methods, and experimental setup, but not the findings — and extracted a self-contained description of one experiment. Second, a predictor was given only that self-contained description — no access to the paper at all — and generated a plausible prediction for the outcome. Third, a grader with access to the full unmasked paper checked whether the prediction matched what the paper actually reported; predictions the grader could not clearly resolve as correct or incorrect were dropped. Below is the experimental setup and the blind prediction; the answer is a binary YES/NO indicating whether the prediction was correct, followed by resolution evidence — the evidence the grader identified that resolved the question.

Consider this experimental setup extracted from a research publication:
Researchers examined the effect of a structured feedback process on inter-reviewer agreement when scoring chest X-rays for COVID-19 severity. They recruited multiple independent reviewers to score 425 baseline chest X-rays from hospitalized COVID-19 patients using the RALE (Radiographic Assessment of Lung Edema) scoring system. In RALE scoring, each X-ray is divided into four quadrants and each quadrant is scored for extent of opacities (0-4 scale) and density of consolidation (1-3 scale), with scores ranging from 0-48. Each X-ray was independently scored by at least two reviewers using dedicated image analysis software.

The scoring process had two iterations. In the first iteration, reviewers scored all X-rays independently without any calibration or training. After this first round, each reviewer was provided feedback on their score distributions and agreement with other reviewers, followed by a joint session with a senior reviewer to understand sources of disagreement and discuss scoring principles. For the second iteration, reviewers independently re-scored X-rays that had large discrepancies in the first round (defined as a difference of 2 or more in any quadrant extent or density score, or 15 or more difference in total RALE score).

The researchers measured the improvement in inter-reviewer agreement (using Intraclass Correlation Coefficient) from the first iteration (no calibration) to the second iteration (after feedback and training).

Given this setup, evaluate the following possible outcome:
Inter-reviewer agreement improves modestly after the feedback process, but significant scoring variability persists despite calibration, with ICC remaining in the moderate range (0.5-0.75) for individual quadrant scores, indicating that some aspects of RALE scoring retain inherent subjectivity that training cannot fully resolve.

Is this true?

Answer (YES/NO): NO